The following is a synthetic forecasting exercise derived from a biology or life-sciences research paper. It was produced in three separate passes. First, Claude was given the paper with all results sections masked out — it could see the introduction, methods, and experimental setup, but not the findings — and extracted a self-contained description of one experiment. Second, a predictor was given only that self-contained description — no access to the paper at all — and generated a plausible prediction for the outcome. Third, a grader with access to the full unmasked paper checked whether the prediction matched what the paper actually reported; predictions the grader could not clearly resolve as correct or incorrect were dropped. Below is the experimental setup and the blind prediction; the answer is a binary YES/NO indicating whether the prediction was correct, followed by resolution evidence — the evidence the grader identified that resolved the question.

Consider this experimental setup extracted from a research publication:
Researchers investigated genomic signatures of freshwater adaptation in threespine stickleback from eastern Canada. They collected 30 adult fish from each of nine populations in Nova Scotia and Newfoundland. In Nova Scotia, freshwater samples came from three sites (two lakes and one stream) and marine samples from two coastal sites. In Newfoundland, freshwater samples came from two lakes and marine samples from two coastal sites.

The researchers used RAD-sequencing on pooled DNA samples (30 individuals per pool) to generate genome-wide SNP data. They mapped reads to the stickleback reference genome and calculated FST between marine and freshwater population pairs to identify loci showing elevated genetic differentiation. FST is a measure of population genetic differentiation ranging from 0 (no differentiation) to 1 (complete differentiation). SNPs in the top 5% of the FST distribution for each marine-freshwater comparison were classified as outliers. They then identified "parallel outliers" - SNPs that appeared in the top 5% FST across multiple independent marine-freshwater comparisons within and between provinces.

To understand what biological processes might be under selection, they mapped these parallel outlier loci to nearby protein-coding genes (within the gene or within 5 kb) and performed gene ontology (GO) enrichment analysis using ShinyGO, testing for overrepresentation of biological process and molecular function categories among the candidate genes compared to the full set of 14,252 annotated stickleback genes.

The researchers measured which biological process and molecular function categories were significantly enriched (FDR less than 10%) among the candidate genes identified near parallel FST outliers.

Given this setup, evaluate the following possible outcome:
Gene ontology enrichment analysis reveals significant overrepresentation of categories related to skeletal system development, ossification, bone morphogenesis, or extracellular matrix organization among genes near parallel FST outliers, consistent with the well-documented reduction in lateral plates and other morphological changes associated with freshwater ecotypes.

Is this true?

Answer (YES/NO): NO